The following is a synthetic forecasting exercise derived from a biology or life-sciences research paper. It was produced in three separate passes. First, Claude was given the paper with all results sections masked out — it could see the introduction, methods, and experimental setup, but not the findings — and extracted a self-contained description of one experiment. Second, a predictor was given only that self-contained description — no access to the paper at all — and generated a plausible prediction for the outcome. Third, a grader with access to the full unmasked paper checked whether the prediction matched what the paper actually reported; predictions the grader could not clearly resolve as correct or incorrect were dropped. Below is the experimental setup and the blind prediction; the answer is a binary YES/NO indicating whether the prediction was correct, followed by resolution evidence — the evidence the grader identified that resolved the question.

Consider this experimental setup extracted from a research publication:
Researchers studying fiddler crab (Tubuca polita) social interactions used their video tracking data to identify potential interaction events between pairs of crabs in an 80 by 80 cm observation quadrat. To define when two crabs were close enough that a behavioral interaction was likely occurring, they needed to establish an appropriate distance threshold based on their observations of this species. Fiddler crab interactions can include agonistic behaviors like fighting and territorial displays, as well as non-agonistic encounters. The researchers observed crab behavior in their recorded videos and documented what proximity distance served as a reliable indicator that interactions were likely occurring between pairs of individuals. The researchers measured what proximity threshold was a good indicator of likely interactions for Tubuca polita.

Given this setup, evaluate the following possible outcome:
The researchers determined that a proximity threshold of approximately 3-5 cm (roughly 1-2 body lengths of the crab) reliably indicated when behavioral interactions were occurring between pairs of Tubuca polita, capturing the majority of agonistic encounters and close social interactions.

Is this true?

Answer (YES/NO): NO